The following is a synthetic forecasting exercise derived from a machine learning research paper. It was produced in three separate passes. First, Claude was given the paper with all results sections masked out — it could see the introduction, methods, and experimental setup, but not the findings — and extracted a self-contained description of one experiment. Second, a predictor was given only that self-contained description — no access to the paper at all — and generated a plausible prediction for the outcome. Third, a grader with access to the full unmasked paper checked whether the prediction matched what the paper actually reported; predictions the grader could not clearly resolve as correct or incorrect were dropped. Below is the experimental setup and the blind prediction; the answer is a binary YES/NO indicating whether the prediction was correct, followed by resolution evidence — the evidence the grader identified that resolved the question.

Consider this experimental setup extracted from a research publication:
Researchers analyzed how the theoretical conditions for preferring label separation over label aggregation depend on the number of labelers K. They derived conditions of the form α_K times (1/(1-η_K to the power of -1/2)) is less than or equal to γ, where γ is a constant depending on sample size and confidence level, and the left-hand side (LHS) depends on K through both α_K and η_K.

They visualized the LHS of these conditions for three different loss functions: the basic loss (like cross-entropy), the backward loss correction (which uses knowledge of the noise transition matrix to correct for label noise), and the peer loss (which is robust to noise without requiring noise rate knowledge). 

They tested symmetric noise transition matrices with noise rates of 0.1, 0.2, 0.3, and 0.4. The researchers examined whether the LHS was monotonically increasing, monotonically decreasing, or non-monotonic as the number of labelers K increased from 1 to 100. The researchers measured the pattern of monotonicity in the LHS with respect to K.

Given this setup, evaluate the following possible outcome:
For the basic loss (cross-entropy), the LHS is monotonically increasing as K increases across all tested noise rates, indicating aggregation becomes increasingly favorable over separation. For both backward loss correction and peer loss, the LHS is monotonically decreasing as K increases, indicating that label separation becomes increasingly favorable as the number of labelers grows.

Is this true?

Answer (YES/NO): NO